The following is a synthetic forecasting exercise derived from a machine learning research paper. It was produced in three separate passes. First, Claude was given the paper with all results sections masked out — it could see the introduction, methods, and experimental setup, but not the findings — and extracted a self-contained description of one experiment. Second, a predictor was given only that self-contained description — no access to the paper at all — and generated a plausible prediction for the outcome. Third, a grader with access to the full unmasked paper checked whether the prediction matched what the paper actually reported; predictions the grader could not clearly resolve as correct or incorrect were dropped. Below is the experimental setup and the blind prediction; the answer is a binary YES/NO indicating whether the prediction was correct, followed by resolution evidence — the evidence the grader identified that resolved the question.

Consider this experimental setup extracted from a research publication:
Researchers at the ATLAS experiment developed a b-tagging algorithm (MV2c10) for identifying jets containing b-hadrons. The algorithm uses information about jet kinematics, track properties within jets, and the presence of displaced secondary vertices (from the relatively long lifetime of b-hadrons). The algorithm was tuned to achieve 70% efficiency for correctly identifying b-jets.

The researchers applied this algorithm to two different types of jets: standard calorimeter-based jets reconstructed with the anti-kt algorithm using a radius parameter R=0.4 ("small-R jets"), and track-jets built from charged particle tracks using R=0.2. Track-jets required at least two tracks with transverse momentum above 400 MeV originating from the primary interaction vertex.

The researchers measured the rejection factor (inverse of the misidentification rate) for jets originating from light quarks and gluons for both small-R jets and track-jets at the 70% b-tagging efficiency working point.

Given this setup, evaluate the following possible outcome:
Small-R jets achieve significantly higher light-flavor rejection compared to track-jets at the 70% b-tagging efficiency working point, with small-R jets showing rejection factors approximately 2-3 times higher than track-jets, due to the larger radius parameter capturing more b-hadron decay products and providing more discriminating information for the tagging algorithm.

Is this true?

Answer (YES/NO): YES